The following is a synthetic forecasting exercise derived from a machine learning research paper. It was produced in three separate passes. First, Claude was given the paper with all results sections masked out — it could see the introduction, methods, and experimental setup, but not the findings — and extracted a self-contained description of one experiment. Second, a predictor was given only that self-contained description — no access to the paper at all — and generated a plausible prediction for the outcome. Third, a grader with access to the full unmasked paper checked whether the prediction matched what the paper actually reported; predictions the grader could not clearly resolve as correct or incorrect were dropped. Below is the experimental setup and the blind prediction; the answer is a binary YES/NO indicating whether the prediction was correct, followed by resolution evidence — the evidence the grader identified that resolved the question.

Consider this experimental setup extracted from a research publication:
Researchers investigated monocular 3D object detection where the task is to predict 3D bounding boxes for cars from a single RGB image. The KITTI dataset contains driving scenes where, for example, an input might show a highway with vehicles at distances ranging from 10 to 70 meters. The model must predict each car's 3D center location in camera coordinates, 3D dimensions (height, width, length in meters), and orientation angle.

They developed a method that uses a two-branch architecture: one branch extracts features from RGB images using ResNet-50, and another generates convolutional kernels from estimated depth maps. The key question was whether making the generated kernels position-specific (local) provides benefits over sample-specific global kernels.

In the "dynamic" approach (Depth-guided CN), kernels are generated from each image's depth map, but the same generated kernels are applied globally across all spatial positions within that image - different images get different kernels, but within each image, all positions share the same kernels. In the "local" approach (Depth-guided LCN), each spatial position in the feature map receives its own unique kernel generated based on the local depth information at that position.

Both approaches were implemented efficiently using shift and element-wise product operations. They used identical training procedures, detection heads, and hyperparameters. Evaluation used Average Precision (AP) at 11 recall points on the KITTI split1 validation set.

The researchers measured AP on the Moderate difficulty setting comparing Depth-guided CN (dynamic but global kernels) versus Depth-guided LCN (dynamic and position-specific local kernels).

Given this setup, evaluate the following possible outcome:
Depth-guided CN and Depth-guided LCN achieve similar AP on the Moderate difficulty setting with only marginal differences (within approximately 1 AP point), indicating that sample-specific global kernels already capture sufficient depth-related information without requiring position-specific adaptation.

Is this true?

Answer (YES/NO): NO